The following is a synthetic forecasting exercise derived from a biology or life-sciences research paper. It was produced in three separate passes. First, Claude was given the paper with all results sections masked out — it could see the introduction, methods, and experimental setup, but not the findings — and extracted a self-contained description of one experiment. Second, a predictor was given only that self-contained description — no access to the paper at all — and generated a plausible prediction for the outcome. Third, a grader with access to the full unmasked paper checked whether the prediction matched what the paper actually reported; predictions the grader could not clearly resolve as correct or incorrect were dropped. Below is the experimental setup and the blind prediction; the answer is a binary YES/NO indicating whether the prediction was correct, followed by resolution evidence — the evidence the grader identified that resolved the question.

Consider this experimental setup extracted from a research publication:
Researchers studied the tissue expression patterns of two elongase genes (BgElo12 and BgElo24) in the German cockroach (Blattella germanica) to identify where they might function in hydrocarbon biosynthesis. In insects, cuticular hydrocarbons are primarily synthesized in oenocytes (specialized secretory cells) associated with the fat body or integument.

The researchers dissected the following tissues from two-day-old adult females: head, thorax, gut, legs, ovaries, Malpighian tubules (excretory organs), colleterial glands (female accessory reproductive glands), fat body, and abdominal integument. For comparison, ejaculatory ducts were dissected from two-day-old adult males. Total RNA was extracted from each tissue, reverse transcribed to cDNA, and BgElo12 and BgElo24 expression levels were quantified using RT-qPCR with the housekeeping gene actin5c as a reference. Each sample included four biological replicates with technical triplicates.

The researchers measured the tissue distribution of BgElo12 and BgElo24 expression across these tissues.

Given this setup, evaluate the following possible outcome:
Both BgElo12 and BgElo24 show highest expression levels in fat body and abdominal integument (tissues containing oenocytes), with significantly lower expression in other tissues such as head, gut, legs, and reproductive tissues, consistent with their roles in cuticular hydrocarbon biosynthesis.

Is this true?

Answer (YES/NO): NO